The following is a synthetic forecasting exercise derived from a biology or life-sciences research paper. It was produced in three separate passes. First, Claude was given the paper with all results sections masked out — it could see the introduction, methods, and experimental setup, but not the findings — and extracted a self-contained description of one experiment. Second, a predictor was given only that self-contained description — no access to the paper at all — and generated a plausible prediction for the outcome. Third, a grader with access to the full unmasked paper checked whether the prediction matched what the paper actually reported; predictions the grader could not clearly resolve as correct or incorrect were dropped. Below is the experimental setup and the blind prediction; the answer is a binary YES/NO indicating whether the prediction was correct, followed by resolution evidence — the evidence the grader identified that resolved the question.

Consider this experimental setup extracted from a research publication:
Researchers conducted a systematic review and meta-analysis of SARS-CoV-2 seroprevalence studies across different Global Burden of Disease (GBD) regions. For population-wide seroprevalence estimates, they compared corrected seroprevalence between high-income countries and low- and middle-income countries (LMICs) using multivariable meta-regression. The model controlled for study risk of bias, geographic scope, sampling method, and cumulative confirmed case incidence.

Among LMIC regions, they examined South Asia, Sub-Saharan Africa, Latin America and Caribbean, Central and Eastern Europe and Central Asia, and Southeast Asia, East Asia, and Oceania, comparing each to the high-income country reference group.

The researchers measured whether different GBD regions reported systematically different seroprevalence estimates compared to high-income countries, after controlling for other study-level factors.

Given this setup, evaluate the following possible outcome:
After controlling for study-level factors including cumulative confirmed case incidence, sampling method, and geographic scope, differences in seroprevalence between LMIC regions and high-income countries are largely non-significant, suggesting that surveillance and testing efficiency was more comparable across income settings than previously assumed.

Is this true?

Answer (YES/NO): NO